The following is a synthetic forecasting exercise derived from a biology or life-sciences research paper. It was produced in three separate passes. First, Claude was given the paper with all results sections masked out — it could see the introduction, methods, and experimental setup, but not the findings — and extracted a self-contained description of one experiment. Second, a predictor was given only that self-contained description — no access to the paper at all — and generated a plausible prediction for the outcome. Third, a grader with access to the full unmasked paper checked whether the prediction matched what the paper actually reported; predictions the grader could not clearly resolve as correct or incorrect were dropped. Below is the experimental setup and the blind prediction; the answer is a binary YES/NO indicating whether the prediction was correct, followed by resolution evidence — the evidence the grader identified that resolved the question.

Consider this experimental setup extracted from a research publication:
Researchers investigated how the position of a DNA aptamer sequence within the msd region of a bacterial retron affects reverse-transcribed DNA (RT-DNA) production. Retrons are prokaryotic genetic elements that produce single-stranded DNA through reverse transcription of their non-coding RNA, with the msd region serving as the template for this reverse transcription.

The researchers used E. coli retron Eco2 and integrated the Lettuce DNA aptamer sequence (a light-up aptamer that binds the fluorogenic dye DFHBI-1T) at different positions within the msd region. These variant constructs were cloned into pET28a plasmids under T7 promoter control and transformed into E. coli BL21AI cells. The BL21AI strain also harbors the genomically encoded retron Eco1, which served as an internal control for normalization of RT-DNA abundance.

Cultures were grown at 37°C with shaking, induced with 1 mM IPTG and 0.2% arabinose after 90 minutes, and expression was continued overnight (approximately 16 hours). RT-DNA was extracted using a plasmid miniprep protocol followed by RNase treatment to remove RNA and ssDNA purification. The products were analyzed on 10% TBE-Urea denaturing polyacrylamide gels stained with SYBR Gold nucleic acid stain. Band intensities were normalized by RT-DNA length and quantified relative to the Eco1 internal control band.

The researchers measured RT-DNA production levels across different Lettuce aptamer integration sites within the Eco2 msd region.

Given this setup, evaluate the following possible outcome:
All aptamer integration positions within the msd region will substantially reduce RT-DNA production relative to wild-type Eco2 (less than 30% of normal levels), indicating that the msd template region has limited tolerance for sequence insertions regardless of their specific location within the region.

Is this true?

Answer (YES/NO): YES